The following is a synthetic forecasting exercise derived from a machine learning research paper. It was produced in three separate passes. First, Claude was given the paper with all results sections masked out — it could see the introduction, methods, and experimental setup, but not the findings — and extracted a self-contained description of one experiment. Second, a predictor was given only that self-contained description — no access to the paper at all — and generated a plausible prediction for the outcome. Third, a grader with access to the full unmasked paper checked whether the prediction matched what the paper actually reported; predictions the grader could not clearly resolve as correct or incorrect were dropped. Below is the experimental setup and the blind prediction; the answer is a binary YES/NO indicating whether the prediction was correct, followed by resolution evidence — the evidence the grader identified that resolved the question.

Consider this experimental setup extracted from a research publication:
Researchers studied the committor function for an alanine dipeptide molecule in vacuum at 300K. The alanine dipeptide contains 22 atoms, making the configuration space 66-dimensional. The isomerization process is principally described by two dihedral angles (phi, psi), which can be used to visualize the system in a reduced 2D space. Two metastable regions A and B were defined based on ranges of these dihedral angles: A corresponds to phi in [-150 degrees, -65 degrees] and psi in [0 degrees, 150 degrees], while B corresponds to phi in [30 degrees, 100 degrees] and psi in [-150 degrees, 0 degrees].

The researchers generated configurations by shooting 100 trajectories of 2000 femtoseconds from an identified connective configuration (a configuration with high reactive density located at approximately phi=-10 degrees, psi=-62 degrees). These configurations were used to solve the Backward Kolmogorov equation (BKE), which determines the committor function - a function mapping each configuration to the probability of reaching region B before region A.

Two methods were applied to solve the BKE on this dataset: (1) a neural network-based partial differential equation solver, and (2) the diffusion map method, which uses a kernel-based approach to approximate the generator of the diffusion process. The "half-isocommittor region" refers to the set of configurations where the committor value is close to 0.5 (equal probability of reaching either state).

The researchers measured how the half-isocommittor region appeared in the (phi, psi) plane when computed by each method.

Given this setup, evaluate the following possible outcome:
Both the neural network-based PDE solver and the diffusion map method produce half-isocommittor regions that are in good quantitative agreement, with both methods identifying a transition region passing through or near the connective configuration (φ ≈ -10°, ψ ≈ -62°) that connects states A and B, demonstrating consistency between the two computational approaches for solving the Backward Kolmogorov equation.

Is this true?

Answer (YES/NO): NO